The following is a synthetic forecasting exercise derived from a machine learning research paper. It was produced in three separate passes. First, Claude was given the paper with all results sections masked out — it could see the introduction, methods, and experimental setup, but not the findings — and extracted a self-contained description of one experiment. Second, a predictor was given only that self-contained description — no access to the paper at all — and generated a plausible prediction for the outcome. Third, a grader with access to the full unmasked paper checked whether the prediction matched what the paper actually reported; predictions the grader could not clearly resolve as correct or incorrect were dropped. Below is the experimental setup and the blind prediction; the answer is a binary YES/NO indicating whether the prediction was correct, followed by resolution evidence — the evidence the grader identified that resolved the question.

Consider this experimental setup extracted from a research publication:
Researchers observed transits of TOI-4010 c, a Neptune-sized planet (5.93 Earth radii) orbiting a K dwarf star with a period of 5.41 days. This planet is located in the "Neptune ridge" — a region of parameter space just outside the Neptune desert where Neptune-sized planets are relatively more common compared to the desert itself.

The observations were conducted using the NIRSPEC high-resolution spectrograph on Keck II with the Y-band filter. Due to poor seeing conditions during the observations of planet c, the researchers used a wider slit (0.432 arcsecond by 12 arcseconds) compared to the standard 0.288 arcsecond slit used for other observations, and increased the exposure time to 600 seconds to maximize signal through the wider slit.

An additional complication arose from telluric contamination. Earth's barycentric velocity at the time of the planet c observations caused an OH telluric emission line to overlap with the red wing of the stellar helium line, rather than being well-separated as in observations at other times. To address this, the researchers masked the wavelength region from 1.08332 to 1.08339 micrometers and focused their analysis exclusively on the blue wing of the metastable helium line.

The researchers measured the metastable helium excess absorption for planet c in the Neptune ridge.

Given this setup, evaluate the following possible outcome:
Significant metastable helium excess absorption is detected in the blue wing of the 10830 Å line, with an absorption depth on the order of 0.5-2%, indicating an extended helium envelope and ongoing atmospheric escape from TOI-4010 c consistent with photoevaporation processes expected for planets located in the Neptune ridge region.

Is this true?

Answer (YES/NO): NO